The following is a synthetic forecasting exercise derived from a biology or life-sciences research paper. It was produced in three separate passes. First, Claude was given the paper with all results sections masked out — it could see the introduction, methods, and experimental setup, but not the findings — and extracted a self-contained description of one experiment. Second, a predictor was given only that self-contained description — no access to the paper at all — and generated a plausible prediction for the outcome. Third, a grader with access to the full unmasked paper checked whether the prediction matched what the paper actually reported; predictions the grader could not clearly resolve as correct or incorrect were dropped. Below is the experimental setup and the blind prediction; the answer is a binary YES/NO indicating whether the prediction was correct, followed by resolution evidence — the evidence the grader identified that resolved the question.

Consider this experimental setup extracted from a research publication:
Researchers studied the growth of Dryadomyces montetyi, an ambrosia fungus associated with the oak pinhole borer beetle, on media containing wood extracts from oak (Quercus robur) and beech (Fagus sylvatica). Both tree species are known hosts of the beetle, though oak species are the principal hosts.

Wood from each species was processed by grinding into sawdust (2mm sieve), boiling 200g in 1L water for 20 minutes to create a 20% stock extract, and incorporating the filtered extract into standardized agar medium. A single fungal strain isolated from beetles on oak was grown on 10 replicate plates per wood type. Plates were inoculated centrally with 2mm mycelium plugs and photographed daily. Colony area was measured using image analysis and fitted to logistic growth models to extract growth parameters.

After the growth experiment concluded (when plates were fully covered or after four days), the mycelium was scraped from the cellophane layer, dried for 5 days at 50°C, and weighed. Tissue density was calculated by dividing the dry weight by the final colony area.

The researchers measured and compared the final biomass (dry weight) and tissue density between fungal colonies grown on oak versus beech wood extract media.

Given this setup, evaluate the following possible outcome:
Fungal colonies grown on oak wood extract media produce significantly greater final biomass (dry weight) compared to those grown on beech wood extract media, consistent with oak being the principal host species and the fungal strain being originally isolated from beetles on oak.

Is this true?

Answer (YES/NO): NO